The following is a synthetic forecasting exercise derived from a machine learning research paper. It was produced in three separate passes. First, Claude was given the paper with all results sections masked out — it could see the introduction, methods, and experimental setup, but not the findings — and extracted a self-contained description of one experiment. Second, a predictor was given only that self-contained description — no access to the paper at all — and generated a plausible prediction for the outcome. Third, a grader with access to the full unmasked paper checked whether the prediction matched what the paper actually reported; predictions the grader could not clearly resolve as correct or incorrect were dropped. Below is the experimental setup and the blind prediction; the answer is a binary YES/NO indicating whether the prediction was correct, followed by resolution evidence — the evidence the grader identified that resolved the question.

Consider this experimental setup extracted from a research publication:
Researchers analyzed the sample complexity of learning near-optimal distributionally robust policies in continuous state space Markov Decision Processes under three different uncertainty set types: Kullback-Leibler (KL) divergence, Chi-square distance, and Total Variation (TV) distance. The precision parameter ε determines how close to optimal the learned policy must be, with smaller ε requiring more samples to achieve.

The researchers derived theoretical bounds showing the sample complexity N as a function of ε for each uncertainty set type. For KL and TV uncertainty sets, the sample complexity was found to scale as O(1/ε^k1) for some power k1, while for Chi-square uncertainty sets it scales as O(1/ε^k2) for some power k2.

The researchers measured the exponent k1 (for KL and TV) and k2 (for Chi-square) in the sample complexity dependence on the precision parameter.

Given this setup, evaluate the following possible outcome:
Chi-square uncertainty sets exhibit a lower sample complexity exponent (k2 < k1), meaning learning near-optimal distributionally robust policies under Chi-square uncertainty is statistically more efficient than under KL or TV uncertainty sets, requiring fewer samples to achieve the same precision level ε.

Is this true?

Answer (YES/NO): NO